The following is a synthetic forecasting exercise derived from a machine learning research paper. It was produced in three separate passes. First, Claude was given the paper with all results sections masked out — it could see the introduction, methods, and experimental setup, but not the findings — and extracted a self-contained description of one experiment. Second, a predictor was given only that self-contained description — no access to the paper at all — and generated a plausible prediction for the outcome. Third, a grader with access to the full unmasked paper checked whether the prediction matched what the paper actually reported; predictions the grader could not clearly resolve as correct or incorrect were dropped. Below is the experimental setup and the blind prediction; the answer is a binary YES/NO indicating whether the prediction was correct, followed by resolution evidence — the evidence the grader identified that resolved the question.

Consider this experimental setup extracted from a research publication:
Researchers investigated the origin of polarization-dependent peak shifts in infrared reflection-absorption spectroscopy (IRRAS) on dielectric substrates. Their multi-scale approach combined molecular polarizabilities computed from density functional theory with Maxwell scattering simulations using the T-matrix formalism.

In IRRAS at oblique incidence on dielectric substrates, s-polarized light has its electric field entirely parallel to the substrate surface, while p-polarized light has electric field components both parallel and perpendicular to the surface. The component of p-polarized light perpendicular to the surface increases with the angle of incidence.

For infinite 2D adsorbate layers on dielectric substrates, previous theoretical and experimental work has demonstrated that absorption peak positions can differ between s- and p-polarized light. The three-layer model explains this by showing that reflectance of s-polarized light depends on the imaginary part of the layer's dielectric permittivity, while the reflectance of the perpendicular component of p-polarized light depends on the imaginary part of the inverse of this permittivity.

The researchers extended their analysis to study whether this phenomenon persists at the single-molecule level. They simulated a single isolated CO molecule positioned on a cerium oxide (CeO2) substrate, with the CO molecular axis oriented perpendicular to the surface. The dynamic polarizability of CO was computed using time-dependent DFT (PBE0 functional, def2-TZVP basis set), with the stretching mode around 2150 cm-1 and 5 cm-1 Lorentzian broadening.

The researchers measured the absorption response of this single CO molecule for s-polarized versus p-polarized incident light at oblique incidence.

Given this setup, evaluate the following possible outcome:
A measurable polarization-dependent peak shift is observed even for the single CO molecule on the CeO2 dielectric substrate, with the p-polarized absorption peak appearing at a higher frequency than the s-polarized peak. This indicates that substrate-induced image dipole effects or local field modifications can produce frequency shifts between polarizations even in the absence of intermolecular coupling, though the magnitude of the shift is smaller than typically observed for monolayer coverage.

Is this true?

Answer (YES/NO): NO